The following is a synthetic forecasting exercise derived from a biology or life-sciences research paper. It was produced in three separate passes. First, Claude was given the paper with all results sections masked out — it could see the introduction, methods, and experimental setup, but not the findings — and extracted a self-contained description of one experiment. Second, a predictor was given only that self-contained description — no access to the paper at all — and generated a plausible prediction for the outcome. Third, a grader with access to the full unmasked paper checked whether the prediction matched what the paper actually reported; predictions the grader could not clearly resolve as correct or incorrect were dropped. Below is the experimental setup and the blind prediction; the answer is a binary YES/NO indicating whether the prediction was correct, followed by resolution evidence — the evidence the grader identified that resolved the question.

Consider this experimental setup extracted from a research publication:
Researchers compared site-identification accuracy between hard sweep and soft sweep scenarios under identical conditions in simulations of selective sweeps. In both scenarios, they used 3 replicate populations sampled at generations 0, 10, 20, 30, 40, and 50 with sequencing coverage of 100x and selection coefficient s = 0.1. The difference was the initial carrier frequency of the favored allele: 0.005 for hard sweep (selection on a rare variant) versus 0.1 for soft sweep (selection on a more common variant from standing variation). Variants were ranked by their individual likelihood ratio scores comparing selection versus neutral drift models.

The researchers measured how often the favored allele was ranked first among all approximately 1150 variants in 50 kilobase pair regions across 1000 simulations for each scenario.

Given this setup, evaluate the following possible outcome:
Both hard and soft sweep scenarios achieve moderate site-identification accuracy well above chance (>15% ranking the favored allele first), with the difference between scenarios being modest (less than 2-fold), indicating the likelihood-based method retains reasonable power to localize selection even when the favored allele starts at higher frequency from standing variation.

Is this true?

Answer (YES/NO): NO